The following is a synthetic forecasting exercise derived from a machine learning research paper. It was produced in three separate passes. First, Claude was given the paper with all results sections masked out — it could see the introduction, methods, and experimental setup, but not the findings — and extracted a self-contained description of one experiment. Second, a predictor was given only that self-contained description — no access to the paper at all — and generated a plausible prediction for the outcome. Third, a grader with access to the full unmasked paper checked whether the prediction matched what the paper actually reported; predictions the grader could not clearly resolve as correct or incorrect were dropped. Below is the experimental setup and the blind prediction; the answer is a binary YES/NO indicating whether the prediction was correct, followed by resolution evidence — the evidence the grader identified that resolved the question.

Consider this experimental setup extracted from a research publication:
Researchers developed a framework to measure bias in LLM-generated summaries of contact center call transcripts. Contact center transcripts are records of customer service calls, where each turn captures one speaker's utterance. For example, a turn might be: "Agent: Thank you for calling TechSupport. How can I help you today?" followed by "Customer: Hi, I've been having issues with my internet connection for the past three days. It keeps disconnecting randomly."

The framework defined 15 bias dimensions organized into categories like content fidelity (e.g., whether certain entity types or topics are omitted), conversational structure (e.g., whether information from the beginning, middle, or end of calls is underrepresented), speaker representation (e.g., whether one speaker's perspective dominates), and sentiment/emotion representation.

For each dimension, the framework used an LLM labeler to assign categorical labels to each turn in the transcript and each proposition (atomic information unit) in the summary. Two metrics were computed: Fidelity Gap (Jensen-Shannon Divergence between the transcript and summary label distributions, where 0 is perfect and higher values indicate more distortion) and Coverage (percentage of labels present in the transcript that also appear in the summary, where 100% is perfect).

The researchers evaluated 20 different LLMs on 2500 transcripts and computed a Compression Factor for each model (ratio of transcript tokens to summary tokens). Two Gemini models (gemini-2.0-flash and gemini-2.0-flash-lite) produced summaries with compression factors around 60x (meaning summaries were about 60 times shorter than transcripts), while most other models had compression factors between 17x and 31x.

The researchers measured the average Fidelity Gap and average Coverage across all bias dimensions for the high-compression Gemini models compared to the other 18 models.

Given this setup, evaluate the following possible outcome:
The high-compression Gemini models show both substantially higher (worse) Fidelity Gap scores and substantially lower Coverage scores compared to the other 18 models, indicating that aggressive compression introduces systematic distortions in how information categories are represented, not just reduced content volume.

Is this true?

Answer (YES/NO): YES